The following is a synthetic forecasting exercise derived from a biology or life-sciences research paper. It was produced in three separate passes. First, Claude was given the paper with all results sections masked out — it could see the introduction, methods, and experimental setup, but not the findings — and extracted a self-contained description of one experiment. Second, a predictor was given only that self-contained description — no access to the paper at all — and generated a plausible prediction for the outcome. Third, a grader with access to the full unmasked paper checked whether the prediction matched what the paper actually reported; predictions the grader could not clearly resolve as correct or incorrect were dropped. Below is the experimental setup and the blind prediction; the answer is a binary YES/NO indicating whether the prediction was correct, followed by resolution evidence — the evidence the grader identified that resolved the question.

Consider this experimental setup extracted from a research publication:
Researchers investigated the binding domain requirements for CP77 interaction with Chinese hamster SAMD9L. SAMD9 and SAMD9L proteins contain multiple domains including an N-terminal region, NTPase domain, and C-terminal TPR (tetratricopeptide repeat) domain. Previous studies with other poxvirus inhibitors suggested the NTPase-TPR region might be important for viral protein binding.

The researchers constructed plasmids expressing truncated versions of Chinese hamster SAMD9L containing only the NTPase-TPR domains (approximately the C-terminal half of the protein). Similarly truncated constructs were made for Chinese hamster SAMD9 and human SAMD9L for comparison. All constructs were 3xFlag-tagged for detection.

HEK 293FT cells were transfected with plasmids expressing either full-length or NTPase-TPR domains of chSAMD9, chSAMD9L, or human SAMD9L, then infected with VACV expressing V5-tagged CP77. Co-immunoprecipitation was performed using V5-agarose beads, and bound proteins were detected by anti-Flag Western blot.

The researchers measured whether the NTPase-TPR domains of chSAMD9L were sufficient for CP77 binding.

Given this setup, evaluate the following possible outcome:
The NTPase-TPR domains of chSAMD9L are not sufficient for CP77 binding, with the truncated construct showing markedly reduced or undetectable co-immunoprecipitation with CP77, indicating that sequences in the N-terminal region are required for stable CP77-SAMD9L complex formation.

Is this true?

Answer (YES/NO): NO